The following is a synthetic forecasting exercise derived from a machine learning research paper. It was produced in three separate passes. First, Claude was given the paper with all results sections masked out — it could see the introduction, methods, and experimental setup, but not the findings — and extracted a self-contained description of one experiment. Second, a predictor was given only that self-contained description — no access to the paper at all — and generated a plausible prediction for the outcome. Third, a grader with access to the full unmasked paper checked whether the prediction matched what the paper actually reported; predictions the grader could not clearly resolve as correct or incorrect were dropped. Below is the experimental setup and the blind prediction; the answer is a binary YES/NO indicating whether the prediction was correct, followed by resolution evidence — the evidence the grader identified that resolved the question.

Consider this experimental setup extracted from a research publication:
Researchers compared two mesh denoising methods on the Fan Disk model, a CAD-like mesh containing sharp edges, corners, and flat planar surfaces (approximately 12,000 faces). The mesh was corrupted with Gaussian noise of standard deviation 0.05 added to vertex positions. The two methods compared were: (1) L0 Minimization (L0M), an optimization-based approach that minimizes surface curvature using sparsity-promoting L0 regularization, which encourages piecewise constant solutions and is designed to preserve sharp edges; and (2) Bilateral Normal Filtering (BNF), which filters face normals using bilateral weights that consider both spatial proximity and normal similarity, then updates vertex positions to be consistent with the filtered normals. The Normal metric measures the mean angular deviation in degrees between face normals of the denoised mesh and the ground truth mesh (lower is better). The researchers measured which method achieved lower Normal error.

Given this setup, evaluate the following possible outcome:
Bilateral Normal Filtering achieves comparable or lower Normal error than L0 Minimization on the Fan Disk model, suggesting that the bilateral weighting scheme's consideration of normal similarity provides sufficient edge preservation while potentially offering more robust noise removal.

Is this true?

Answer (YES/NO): NO